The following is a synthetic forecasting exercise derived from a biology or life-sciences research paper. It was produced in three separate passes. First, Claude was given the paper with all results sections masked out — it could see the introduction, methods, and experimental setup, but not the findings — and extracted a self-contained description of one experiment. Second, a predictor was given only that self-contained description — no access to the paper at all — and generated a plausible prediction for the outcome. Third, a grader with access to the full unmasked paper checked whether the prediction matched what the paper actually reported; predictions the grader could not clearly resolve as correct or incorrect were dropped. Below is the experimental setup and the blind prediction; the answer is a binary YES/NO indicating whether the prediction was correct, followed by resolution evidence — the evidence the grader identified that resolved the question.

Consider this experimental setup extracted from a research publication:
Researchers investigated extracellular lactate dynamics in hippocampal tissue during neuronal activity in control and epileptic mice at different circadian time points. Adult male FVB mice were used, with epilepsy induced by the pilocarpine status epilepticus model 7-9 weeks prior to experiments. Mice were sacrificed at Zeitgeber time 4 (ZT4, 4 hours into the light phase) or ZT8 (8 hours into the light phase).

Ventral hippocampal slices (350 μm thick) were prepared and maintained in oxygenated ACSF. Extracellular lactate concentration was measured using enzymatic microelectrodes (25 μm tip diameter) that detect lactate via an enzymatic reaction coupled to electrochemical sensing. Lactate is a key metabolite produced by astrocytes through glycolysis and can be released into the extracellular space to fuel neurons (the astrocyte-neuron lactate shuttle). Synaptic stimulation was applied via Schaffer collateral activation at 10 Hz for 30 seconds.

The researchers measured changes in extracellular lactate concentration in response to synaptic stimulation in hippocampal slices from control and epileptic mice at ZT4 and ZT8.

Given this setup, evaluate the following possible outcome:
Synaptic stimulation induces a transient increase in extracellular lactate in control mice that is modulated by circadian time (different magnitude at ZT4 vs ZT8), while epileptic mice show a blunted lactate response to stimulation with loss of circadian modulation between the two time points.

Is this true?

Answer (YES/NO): NO